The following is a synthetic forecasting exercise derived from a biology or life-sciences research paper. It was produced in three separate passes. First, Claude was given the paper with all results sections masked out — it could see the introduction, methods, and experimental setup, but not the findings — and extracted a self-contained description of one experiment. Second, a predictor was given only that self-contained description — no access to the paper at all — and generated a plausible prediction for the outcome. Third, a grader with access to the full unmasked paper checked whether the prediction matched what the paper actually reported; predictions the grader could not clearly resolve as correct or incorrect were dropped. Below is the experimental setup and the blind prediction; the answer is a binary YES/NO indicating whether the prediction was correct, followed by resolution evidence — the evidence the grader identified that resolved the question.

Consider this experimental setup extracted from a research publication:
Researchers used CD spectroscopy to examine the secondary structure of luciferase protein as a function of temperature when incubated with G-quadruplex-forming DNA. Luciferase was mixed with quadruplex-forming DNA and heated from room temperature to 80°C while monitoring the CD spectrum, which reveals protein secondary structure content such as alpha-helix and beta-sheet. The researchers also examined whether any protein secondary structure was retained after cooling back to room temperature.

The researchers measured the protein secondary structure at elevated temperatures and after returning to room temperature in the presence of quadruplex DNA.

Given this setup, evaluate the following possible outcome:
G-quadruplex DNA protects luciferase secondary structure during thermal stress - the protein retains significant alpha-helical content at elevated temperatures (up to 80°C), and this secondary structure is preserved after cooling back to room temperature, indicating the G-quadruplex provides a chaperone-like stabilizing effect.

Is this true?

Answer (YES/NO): NO